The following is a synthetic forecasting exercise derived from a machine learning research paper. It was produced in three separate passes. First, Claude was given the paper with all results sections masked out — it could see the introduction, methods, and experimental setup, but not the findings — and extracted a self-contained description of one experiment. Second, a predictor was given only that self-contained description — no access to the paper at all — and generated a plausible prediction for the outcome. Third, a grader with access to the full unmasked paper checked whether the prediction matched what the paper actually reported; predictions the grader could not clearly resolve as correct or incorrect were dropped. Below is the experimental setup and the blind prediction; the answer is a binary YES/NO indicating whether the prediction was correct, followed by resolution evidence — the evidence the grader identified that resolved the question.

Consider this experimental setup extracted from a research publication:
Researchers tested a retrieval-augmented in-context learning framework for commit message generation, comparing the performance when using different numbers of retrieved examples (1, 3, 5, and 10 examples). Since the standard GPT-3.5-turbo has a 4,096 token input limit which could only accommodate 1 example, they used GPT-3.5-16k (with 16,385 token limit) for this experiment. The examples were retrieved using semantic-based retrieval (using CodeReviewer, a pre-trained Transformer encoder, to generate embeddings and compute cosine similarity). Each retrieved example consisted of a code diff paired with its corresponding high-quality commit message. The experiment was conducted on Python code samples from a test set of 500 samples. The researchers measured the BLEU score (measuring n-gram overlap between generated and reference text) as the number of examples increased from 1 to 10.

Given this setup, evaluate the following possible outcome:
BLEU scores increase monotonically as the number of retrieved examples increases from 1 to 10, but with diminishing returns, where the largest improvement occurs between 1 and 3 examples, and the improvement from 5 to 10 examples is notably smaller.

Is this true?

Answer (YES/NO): NO